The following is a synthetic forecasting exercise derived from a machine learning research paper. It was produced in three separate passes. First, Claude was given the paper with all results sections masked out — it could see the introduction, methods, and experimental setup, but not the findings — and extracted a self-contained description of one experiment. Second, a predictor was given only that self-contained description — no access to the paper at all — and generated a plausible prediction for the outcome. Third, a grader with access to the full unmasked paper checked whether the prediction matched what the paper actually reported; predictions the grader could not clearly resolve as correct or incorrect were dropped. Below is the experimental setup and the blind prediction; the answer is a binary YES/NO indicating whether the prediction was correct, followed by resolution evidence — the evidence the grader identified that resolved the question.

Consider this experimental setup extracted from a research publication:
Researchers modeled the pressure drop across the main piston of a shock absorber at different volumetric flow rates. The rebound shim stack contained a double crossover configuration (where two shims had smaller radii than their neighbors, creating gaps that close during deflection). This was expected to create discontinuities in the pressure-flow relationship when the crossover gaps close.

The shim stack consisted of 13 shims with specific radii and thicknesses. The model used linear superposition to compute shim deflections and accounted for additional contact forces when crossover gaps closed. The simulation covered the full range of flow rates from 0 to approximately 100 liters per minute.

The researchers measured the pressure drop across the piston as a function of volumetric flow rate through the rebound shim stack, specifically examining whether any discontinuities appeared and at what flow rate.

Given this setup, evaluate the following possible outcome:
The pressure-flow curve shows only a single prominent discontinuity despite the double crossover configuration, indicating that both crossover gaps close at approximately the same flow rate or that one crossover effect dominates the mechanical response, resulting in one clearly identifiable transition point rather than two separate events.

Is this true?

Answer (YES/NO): YES